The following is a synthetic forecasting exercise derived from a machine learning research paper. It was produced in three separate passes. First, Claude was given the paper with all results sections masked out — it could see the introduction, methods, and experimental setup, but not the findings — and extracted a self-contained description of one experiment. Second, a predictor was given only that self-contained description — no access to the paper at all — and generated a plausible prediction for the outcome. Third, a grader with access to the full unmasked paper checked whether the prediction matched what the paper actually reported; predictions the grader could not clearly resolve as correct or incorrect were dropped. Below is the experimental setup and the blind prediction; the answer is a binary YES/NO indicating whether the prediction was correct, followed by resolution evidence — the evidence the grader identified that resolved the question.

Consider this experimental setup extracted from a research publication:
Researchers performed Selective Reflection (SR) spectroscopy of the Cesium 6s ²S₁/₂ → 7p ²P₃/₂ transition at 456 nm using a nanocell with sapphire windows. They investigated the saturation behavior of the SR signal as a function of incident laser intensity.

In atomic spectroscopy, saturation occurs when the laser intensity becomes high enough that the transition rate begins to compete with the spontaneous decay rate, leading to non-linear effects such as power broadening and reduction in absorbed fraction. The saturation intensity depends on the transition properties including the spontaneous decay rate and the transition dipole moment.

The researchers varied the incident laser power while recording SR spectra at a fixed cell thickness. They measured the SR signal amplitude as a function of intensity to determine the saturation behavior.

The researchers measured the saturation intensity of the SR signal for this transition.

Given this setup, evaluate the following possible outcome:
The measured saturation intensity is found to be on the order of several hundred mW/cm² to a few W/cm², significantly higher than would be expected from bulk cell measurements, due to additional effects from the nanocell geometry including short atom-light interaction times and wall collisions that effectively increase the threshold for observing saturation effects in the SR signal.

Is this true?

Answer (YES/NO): NO